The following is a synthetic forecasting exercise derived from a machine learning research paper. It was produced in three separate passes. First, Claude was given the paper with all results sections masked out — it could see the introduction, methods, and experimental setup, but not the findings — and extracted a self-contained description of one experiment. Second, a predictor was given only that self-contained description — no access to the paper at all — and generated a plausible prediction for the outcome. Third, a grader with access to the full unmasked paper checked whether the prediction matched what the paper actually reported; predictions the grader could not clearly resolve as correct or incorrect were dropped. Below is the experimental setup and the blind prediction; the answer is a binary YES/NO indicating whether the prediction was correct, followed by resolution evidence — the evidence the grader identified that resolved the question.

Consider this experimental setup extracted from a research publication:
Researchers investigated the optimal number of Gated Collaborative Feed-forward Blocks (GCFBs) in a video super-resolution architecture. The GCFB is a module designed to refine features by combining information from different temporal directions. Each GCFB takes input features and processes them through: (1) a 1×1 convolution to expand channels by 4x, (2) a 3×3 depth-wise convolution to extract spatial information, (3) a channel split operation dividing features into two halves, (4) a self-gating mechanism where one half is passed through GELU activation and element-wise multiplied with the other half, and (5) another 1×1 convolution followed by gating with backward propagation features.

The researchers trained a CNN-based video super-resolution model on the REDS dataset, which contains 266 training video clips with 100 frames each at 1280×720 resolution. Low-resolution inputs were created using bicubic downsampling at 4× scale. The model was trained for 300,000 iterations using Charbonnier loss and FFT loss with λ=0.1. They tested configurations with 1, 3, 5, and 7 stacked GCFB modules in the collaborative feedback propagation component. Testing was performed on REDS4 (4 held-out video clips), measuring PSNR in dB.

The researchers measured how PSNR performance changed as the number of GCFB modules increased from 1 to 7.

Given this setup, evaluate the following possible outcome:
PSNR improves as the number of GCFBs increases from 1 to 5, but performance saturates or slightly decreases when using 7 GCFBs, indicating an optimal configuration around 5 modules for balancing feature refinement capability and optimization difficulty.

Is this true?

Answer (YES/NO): YES